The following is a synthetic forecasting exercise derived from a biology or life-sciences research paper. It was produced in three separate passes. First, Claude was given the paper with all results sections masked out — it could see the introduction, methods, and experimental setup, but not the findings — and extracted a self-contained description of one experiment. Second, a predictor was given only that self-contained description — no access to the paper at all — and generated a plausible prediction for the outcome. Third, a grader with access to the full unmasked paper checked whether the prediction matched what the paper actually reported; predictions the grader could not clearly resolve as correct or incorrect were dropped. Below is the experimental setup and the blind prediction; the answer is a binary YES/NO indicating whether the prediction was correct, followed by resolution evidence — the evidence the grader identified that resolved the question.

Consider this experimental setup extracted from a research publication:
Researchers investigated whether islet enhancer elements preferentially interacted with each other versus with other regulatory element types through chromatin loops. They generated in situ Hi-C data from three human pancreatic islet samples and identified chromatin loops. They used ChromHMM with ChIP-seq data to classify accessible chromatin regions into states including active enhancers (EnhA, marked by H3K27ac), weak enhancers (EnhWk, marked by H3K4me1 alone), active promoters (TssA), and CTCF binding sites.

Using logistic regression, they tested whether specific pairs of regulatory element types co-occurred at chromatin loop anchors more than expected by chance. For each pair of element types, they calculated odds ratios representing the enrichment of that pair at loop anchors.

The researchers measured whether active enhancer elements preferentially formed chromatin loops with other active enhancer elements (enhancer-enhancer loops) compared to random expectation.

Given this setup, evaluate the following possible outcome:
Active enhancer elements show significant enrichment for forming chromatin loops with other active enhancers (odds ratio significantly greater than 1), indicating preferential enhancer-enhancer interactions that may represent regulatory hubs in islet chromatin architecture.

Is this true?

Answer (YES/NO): YES